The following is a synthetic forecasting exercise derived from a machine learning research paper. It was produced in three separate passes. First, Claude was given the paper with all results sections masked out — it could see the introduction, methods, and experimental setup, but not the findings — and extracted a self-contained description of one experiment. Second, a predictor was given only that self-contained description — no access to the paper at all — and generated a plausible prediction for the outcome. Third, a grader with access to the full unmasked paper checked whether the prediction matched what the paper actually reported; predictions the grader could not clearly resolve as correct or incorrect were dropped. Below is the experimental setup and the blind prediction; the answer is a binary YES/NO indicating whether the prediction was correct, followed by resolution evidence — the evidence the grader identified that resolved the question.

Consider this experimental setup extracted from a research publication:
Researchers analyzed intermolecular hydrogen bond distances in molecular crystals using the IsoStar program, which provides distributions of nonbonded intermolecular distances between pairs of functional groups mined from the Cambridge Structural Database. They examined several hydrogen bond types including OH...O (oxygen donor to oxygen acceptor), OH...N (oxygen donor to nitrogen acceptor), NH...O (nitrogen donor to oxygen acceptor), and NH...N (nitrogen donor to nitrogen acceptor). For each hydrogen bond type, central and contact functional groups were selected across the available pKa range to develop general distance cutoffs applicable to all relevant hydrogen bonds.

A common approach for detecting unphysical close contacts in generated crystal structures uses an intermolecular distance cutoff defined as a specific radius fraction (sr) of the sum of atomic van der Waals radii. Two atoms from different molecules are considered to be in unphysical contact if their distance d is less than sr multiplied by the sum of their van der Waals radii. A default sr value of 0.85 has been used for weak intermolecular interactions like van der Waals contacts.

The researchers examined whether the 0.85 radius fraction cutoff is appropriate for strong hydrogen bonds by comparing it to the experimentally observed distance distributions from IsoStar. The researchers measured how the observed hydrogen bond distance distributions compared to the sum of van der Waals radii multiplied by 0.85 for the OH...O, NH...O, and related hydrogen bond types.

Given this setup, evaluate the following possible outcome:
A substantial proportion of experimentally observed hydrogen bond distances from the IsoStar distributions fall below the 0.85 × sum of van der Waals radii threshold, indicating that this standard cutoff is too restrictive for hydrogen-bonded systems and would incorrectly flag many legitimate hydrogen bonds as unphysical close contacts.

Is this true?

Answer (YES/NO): YES